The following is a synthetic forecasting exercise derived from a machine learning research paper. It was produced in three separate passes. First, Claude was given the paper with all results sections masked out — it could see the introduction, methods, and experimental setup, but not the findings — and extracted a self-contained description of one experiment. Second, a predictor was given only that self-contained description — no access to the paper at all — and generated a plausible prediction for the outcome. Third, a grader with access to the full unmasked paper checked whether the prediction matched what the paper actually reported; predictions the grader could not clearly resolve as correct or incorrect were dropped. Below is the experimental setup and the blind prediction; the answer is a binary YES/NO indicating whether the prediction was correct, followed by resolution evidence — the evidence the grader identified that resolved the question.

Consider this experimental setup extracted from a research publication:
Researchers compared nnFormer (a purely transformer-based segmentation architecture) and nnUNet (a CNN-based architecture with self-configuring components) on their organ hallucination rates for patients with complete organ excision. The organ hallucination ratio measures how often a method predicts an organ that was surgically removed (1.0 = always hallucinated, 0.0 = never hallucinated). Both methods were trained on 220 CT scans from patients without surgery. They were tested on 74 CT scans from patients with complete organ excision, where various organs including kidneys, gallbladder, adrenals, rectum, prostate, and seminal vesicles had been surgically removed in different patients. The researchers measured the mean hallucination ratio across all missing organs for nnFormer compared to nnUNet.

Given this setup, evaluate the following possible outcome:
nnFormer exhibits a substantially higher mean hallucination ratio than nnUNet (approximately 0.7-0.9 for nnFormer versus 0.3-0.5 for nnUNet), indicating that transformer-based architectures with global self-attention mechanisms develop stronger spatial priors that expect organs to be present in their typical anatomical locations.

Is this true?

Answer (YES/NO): NO